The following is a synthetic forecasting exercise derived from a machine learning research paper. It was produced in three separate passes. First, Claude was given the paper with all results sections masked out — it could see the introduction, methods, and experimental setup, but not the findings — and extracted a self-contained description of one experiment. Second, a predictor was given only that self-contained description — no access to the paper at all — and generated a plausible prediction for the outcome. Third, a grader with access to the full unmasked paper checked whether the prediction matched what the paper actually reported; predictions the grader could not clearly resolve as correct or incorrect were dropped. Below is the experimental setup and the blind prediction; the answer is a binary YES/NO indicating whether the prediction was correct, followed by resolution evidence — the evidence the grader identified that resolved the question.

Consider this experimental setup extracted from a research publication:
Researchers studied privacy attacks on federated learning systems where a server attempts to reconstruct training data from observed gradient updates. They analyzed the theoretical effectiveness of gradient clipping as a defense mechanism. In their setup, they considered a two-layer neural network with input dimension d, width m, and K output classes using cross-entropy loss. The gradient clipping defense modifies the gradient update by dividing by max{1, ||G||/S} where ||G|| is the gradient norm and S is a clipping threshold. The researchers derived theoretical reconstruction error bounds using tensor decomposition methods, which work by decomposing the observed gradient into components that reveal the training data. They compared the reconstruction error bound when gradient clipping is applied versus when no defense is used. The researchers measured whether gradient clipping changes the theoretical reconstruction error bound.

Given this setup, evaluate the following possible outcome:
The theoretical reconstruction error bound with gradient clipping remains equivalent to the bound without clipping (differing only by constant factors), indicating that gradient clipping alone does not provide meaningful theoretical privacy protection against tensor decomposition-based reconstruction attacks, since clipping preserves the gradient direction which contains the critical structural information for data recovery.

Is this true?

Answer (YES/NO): YES